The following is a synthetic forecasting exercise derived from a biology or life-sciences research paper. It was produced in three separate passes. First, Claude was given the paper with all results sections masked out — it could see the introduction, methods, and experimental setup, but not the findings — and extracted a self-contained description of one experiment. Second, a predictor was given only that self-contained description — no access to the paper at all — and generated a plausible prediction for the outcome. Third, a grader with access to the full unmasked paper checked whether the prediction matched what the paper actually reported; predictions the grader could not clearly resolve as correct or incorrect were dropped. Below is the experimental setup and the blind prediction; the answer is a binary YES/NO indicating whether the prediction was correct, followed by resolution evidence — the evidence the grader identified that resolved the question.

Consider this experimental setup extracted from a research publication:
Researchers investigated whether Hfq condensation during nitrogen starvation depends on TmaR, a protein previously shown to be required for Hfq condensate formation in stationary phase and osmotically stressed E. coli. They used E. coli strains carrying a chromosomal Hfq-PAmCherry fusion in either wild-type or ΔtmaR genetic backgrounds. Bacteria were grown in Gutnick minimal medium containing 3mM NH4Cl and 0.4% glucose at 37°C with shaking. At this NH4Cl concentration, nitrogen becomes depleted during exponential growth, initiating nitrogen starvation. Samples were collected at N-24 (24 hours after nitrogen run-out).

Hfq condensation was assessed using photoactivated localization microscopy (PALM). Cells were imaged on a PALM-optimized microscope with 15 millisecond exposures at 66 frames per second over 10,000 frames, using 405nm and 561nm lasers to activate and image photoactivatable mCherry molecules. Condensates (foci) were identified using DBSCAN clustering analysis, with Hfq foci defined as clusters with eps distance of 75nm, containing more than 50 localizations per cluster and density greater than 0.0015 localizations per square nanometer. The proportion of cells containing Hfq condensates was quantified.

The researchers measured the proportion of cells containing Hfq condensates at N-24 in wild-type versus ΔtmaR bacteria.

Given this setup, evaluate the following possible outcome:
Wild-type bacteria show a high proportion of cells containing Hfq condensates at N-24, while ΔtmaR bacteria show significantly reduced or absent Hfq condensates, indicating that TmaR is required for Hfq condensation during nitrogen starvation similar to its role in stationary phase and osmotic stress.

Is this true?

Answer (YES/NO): YES